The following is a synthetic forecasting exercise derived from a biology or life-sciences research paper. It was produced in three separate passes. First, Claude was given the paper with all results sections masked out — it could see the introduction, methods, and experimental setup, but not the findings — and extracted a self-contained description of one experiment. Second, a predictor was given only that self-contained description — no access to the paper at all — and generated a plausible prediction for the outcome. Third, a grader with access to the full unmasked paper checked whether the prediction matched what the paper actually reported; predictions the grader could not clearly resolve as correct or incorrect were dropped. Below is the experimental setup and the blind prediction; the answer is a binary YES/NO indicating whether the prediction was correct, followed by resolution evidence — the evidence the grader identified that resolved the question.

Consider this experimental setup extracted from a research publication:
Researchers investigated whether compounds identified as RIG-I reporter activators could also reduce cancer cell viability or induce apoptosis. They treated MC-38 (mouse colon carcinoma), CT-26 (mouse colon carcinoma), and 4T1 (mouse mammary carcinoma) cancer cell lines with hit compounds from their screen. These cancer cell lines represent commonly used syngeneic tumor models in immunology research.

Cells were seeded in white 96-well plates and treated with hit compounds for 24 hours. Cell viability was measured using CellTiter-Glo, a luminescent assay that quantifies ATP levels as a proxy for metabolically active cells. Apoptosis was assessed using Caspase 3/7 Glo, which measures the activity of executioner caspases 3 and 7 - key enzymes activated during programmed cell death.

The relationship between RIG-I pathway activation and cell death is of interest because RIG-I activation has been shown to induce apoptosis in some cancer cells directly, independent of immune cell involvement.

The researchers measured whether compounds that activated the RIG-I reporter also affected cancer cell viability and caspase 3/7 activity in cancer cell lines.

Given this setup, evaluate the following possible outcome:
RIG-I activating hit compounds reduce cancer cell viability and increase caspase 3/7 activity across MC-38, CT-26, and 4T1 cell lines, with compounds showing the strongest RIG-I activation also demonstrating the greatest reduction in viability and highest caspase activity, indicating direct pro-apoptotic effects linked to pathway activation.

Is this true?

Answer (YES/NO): NO